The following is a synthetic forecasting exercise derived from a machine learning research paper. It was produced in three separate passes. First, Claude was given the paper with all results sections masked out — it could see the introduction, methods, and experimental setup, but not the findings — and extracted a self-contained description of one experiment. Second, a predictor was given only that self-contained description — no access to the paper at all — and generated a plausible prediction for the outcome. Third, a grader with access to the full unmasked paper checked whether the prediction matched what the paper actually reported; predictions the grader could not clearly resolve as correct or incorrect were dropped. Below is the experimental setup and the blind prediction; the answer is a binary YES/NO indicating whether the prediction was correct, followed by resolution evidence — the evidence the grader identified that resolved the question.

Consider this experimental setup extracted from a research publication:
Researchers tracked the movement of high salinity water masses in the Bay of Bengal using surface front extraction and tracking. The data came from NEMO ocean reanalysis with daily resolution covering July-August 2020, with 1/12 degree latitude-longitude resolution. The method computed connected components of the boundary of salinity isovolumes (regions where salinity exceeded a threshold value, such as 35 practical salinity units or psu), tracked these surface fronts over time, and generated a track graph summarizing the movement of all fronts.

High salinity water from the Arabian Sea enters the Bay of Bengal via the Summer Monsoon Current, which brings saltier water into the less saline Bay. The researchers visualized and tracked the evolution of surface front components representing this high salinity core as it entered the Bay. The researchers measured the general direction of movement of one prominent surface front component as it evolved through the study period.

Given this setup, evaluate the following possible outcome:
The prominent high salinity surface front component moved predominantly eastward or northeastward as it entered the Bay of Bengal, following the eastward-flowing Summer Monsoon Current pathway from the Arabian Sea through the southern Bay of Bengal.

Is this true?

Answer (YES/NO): NO